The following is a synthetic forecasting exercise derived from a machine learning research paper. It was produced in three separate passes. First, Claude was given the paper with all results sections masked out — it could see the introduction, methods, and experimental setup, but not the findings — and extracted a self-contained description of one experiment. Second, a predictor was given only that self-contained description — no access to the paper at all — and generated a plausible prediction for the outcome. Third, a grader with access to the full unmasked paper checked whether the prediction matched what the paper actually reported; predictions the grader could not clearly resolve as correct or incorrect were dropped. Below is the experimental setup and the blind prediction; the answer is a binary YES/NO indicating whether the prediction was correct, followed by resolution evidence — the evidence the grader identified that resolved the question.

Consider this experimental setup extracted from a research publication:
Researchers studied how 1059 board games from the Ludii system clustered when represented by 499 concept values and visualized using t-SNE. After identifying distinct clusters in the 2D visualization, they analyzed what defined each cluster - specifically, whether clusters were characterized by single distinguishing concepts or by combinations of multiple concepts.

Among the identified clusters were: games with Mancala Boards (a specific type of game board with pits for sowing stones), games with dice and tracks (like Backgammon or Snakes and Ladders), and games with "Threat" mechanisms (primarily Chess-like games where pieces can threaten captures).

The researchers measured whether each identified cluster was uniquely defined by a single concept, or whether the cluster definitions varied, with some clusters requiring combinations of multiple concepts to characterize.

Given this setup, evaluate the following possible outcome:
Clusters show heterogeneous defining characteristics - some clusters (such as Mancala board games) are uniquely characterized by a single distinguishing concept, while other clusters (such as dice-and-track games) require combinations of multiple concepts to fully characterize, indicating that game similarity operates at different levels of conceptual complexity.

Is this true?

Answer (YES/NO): YES